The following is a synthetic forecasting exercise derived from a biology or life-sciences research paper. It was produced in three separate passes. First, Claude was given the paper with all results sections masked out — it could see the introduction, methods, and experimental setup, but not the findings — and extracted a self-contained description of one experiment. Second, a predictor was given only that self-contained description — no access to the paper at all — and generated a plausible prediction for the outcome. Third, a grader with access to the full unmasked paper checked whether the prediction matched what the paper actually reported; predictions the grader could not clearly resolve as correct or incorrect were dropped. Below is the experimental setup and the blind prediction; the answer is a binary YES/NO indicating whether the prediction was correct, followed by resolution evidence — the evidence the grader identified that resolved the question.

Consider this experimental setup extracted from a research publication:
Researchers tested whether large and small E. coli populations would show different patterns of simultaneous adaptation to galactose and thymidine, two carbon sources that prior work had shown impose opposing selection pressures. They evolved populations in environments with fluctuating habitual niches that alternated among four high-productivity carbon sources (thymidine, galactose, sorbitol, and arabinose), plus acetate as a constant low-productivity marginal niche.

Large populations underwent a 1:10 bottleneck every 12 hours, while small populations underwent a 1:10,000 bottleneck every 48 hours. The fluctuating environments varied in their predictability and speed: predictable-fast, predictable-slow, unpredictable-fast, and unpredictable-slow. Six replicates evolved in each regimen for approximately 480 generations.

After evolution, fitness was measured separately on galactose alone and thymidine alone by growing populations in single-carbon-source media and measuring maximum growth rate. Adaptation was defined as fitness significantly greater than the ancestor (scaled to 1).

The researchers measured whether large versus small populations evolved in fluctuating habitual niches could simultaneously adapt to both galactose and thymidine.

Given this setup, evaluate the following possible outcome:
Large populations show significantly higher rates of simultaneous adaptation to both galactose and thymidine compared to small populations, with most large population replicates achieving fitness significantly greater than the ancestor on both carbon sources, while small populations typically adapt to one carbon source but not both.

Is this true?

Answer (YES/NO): NO